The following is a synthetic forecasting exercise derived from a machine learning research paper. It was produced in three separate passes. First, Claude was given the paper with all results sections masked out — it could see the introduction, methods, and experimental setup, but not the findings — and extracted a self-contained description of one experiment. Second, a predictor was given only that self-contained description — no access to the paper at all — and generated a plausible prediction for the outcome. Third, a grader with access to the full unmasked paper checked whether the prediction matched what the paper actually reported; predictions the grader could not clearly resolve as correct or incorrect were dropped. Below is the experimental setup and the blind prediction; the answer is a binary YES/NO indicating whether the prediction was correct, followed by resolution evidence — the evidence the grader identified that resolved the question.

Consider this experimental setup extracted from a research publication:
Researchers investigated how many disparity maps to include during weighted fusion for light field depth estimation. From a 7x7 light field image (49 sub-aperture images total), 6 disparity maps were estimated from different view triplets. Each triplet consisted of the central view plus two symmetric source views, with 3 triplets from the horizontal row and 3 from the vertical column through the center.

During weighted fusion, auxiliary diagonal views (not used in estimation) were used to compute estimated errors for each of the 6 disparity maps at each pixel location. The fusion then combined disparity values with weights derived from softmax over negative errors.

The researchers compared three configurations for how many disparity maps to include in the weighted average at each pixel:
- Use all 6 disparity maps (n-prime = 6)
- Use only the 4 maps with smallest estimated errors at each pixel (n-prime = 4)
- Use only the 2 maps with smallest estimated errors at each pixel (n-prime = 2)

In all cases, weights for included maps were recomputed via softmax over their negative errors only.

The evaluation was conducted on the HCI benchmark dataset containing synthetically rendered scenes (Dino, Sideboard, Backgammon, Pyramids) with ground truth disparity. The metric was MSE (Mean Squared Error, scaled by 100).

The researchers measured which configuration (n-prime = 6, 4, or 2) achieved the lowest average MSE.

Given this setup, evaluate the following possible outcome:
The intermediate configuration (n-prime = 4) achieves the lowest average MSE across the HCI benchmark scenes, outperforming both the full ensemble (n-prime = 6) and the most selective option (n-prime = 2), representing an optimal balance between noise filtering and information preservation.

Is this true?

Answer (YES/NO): NO